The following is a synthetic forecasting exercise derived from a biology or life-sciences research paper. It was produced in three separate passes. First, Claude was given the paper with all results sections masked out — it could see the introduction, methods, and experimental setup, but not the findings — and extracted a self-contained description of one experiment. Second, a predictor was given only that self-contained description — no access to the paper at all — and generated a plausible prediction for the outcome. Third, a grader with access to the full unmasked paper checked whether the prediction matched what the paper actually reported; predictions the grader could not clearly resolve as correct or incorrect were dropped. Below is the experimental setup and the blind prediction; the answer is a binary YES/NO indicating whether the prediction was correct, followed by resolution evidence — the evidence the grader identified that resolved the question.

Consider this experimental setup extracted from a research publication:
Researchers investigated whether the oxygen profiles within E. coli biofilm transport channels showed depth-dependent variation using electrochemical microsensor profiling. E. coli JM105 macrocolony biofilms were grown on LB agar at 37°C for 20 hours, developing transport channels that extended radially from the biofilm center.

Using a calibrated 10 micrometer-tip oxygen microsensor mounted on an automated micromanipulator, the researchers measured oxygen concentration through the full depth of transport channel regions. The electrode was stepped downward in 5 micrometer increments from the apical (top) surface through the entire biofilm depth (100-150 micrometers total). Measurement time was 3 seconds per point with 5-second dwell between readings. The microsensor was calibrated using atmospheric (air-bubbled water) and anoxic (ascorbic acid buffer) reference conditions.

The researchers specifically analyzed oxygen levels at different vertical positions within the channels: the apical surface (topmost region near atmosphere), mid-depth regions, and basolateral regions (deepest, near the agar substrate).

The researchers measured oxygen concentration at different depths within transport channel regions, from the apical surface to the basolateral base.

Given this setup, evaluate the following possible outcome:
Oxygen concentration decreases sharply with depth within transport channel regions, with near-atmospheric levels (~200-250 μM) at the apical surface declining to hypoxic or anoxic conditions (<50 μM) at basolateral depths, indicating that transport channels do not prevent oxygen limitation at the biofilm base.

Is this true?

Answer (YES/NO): YES